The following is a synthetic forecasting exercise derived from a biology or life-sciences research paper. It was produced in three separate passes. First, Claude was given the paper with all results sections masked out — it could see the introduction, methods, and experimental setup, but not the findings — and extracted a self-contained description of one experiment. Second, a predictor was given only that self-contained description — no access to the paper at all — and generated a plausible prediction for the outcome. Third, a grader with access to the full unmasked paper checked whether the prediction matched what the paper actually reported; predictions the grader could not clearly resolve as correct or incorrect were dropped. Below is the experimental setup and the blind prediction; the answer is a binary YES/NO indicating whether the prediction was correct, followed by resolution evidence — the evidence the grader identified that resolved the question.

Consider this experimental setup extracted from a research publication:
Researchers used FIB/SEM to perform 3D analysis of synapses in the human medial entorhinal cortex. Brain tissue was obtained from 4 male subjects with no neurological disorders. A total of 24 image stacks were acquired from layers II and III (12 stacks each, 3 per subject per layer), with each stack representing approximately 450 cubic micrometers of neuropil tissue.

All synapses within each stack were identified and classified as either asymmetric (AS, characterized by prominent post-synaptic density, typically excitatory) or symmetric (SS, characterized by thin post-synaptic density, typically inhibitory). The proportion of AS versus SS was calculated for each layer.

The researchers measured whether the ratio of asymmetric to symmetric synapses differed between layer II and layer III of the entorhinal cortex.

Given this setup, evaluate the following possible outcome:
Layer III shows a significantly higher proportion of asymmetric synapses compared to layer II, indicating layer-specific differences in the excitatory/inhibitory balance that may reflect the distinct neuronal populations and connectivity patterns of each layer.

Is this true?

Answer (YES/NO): NO